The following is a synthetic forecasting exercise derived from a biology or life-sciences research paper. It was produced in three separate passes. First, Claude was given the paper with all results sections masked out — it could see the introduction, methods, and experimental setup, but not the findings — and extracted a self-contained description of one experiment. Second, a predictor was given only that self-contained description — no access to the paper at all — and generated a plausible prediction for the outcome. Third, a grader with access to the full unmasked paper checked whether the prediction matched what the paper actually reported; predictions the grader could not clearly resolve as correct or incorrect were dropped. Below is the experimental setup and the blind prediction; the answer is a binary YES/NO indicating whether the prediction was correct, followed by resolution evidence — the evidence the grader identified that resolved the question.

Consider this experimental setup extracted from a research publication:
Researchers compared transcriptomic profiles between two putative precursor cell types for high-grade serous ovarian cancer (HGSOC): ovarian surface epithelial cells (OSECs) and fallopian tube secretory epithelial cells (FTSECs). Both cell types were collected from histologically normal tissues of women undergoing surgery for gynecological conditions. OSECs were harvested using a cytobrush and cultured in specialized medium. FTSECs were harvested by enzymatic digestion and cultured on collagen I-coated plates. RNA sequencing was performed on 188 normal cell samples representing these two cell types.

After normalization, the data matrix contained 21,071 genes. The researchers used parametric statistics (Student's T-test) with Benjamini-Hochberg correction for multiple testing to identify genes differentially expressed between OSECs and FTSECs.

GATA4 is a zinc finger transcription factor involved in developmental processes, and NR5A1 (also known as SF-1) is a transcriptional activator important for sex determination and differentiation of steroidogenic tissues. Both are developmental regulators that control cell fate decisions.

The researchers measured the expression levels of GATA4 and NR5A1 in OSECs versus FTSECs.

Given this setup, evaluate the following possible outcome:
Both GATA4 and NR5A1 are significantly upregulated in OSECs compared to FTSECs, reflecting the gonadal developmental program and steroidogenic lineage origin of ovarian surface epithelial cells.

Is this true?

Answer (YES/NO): YES